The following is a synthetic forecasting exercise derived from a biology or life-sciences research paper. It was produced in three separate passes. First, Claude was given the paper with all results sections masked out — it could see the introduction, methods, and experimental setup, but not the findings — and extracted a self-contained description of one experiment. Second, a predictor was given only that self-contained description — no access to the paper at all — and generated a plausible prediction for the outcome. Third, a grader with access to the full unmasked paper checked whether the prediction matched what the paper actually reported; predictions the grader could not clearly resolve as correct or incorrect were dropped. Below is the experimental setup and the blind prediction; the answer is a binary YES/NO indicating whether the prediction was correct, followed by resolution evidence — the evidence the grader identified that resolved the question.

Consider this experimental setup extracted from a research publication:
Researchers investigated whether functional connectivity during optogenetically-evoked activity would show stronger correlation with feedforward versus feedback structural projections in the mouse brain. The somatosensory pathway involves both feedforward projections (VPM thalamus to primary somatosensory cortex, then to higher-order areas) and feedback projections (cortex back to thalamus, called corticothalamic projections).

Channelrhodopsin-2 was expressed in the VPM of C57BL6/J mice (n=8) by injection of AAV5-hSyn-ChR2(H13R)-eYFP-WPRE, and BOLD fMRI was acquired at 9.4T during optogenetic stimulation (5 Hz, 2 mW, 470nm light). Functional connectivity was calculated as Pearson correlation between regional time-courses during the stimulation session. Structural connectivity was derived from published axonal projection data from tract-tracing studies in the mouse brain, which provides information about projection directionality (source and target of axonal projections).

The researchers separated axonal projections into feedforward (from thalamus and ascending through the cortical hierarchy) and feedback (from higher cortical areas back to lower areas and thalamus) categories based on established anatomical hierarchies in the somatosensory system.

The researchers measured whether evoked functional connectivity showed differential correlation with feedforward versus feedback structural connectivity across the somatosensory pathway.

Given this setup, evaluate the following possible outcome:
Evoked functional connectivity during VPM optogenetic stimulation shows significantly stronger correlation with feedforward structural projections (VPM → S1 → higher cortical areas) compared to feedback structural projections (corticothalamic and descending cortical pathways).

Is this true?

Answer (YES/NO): YES